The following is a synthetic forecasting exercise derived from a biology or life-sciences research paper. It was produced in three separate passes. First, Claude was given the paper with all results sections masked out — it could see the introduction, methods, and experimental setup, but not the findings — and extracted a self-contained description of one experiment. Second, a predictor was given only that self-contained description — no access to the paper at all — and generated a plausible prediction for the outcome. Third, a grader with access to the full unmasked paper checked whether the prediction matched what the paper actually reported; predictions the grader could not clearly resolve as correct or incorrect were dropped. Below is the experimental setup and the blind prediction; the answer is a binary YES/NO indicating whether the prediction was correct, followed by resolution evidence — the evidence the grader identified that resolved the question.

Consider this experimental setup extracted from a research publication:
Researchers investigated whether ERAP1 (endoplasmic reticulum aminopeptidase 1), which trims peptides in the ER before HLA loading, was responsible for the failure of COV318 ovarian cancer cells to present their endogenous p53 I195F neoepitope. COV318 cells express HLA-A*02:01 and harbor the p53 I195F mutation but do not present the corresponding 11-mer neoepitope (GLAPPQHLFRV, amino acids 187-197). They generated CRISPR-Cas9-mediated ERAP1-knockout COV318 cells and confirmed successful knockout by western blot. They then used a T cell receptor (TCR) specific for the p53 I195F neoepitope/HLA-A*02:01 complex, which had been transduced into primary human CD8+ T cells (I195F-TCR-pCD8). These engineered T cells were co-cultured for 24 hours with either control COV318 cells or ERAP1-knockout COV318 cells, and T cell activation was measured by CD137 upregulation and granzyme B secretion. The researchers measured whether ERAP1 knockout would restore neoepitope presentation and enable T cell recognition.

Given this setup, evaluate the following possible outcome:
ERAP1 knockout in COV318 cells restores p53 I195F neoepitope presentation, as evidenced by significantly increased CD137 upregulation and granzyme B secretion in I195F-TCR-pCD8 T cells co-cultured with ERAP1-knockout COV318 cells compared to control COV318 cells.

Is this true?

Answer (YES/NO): YES